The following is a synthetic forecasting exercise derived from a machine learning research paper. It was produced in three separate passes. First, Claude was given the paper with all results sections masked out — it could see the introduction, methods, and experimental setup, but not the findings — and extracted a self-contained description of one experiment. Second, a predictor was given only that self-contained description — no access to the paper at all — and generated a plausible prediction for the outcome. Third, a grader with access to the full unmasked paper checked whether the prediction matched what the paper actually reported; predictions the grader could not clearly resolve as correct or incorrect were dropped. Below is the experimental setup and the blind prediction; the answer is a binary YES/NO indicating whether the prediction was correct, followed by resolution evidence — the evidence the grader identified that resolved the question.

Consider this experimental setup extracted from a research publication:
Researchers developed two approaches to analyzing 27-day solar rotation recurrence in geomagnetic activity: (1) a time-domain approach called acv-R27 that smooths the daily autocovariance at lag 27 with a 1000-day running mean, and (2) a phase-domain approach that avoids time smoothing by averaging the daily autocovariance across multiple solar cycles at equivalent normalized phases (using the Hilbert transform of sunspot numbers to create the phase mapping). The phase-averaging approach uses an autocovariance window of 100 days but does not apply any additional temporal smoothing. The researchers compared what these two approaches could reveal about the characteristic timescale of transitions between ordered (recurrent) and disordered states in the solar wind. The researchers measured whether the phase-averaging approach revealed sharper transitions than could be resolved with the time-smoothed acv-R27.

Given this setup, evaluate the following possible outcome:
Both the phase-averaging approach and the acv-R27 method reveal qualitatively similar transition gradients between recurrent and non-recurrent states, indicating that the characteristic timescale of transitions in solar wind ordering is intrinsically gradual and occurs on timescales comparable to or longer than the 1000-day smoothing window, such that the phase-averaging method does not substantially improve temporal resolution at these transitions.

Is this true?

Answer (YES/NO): NO